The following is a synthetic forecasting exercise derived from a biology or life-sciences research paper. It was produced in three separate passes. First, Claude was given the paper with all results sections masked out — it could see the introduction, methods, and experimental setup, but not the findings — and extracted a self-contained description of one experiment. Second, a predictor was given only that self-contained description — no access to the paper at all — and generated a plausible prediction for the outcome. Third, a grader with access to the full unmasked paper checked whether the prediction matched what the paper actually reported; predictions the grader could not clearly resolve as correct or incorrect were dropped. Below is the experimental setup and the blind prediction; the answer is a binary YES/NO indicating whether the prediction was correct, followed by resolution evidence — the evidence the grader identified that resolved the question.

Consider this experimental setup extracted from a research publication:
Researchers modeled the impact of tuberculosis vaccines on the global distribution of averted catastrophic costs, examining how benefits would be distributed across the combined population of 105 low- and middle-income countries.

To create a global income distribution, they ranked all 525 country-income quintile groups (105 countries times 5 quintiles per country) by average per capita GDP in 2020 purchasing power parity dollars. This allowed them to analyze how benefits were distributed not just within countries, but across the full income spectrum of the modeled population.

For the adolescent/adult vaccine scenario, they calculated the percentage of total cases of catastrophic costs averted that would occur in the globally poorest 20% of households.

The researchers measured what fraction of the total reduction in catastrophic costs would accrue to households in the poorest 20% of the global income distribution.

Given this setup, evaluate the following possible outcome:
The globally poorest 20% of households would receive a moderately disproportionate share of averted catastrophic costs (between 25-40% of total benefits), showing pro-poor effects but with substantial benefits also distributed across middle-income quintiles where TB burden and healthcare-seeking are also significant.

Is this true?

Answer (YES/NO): NO